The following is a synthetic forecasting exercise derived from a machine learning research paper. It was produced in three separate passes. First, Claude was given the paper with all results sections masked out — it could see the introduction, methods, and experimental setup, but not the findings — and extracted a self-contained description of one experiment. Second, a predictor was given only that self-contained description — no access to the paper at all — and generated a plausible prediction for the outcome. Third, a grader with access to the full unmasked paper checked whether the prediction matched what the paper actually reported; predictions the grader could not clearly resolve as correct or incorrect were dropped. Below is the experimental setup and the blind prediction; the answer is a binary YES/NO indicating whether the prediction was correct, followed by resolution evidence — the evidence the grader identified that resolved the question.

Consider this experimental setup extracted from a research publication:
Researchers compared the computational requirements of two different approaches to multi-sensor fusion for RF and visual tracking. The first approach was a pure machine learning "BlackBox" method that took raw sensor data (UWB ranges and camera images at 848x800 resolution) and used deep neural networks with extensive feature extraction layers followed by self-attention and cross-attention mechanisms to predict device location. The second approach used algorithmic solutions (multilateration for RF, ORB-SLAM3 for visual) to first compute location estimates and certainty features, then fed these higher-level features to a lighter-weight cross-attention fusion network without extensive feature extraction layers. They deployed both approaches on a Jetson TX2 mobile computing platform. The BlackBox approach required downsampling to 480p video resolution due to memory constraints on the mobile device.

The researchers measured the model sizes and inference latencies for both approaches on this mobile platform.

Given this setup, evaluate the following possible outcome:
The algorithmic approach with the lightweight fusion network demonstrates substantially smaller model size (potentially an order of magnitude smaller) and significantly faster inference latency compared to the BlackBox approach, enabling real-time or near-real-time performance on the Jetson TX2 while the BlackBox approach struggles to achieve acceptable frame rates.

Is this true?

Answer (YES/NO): YES